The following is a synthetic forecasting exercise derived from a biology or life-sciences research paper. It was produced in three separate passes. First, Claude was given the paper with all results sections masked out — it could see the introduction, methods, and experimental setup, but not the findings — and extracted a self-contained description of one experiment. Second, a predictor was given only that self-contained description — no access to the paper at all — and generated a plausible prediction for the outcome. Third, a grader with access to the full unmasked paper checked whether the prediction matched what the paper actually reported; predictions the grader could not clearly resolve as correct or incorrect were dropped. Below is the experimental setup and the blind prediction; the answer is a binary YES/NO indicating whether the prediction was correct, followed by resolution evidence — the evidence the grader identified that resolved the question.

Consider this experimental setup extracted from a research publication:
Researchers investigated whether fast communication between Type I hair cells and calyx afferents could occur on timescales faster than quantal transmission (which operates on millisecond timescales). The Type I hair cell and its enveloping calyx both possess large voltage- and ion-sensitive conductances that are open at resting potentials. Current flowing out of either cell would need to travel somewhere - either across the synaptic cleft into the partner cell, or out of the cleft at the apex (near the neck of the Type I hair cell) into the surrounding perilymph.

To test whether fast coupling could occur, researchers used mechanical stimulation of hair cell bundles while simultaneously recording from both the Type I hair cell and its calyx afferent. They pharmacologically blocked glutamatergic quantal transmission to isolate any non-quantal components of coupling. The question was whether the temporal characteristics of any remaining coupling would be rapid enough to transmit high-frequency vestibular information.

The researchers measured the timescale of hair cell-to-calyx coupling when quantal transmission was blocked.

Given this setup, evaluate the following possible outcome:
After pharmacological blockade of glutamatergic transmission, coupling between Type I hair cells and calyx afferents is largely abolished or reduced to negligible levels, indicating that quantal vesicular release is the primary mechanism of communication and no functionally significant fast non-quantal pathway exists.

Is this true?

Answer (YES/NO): NO